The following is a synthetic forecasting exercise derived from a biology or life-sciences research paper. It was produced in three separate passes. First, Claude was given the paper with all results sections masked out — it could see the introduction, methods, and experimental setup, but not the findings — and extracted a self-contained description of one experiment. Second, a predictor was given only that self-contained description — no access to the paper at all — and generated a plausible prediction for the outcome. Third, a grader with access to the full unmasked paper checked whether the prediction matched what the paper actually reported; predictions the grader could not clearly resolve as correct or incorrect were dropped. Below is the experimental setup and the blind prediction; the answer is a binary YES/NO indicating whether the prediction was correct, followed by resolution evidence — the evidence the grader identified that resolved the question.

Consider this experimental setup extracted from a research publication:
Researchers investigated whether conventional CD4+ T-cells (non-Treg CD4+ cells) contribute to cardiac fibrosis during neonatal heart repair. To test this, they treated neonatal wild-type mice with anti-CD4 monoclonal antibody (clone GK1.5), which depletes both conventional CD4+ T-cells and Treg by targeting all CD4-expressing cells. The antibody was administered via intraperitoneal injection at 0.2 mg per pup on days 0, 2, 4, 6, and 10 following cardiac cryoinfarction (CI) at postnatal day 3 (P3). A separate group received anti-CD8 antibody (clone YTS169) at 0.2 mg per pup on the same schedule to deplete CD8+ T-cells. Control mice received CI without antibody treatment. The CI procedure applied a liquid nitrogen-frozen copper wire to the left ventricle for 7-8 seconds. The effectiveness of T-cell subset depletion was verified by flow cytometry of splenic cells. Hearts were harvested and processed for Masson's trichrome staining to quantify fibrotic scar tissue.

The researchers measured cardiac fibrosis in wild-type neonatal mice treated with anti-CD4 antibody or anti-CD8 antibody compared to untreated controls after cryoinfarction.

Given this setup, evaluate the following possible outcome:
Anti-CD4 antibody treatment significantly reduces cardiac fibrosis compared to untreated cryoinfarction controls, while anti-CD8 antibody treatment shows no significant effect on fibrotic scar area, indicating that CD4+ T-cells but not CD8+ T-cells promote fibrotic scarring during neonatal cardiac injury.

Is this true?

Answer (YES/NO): YES